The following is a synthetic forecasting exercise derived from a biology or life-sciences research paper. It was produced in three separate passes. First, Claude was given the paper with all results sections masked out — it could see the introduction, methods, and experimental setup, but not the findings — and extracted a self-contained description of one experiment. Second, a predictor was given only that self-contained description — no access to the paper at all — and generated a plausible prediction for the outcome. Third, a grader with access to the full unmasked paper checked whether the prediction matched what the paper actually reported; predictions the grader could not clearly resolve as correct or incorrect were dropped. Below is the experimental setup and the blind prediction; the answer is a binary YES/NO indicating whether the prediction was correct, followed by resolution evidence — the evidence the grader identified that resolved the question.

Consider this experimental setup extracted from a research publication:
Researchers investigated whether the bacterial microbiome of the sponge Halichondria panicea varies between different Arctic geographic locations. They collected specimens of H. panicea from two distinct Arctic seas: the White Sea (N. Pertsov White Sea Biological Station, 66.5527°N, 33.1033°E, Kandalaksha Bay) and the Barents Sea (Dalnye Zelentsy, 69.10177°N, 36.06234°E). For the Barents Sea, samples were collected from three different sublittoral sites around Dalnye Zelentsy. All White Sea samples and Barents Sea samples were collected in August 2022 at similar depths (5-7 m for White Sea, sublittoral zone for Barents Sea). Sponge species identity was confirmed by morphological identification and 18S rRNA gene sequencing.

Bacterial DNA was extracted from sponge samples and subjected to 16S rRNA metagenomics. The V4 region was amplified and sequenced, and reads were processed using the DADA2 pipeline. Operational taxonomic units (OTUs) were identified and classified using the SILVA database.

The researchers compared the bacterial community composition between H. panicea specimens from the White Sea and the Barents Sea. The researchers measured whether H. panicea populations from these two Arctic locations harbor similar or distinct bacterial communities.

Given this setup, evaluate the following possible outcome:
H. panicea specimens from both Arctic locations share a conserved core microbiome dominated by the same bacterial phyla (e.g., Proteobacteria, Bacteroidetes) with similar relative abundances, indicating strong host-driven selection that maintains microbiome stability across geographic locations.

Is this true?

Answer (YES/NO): NO